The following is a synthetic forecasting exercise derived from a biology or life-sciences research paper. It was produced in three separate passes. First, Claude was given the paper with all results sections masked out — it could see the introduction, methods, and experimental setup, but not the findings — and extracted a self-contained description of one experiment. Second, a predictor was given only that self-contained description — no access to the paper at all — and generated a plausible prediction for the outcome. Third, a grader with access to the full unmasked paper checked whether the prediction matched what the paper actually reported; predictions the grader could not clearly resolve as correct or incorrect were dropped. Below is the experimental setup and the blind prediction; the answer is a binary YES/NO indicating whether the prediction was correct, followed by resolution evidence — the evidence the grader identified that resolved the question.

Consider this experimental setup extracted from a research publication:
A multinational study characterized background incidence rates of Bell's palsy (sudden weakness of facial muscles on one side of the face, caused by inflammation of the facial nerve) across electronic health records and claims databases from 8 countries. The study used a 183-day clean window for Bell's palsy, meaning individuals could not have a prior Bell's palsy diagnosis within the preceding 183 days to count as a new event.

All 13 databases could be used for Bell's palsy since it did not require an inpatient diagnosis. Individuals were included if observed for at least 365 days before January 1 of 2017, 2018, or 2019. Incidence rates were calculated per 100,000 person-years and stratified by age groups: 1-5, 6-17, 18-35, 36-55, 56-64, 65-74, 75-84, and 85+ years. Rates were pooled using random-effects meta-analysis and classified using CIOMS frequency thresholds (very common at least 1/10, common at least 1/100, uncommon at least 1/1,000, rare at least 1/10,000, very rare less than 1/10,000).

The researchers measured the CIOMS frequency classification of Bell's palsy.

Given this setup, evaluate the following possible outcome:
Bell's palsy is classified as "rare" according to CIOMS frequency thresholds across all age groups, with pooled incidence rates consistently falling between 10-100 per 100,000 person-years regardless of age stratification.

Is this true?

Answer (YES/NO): NO